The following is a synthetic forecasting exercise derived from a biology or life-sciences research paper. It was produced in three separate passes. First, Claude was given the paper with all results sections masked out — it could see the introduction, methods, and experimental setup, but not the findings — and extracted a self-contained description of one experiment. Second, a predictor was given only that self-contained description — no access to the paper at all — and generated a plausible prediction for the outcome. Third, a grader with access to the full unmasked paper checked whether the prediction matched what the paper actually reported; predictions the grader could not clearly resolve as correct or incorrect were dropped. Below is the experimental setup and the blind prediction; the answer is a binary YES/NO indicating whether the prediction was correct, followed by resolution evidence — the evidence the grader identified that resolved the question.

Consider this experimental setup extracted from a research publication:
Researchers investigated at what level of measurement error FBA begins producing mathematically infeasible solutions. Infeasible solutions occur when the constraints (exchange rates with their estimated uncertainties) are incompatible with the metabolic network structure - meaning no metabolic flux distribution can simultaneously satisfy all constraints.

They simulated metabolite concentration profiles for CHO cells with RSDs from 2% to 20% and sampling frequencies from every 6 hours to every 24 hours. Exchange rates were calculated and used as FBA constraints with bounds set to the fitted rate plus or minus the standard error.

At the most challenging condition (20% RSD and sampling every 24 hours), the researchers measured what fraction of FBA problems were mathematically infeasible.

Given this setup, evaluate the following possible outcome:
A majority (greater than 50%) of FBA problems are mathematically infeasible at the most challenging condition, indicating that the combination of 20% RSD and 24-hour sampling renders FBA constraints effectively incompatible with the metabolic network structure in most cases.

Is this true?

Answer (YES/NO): YES